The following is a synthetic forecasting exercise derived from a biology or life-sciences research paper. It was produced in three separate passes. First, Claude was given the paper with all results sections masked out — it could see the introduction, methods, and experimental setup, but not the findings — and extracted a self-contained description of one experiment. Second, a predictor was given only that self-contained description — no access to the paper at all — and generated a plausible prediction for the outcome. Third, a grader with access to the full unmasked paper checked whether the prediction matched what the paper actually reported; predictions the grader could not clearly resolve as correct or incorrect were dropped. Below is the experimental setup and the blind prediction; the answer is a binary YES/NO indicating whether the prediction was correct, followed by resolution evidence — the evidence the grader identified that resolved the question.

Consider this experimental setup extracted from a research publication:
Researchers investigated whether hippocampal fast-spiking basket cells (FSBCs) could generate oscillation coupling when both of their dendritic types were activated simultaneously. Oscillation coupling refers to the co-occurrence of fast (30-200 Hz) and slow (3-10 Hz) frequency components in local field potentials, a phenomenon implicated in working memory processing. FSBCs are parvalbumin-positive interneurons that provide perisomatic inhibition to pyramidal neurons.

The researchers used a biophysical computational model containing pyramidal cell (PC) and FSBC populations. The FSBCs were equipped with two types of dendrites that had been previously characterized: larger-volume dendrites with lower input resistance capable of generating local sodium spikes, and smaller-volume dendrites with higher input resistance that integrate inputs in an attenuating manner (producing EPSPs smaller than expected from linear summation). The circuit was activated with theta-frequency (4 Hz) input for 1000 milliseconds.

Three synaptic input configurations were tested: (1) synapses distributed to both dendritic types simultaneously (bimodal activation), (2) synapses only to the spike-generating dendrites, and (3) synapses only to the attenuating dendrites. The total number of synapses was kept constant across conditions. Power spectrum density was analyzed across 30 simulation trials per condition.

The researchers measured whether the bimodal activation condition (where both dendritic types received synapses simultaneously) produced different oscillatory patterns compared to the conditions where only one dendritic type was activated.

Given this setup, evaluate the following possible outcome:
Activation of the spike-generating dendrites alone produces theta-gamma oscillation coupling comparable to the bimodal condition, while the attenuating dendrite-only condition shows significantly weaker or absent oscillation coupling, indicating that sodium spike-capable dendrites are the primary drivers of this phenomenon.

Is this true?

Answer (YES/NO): NO